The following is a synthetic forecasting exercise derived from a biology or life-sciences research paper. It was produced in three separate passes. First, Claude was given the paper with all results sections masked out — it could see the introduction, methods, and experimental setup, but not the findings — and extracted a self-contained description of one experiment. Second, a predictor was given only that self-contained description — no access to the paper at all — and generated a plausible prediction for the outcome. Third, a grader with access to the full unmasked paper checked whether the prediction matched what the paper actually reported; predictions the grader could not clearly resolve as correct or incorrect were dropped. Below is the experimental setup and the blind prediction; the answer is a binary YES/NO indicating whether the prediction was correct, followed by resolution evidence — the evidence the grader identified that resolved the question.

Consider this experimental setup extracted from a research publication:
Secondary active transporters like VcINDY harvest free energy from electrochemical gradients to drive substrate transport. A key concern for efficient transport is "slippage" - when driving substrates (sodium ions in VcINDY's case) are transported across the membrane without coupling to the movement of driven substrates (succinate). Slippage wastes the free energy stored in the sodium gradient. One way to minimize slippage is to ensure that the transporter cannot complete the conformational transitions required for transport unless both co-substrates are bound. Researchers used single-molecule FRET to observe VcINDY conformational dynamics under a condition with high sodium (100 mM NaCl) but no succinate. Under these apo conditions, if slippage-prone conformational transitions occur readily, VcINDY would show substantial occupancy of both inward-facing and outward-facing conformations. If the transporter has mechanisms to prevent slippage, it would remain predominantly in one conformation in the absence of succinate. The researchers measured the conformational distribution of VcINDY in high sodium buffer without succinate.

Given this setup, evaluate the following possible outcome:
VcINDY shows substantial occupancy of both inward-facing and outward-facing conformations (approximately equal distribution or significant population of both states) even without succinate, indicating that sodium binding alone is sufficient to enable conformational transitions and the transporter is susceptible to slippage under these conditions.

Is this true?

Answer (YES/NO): NO